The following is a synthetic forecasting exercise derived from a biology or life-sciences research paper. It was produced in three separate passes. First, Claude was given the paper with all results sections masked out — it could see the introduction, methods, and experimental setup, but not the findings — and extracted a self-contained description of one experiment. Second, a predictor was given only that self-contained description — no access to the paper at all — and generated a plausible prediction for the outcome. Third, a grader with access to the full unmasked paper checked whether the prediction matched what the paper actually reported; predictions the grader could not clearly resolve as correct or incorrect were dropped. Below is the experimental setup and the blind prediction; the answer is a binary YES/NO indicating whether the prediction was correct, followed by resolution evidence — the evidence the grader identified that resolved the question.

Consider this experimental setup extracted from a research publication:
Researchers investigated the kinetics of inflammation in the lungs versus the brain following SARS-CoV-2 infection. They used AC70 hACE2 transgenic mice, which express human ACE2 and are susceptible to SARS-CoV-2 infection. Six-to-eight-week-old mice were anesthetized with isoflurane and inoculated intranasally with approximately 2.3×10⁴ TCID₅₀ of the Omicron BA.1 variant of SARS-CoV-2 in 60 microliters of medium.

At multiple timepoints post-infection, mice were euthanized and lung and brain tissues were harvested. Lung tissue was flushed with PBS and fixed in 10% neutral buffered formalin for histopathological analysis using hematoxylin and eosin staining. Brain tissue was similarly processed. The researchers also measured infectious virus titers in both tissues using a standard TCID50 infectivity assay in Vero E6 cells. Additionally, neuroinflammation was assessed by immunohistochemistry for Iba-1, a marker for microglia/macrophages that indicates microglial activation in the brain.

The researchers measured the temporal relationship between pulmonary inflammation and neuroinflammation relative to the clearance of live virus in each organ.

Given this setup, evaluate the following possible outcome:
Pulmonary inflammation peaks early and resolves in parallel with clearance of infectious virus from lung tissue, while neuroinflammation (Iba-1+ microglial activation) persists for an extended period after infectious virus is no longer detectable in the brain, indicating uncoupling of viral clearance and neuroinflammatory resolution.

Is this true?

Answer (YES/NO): YES